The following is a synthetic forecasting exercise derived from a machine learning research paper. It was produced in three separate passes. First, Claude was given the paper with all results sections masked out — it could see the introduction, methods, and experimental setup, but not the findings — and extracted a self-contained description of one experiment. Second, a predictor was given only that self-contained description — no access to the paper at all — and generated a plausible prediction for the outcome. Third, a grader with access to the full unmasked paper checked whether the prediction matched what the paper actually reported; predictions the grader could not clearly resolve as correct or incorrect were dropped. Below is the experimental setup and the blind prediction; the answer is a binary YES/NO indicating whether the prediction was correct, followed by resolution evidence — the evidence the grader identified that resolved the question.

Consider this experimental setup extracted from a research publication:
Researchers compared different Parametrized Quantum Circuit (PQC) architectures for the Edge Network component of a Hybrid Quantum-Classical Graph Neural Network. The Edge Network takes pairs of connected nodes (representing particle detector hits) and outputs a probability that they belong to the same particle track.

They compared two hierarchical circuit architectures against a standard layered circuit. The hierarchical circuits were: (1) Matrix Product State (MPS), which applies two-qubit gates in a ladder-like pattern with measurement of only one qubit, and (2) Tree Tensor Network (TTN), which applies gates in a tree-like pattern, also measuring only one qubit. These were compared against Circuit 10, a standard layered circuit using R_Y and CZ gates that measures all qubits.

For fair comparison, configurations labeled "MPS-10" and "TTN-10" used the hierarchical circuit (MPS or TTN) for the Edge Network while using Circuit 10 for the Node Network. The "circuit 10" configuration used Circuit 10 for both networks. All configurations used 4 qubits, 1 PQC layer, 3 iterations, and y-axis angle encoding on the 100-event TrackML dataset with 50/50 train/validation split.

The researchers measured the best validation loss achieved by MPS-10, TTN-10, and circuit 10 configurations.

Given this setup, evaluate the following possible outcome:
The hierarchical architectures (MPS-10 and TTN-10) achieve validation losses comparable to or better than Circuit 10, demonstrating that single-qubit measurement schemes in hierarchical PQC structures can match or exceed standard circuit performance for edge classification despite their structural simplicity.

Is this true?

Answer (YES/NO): NO